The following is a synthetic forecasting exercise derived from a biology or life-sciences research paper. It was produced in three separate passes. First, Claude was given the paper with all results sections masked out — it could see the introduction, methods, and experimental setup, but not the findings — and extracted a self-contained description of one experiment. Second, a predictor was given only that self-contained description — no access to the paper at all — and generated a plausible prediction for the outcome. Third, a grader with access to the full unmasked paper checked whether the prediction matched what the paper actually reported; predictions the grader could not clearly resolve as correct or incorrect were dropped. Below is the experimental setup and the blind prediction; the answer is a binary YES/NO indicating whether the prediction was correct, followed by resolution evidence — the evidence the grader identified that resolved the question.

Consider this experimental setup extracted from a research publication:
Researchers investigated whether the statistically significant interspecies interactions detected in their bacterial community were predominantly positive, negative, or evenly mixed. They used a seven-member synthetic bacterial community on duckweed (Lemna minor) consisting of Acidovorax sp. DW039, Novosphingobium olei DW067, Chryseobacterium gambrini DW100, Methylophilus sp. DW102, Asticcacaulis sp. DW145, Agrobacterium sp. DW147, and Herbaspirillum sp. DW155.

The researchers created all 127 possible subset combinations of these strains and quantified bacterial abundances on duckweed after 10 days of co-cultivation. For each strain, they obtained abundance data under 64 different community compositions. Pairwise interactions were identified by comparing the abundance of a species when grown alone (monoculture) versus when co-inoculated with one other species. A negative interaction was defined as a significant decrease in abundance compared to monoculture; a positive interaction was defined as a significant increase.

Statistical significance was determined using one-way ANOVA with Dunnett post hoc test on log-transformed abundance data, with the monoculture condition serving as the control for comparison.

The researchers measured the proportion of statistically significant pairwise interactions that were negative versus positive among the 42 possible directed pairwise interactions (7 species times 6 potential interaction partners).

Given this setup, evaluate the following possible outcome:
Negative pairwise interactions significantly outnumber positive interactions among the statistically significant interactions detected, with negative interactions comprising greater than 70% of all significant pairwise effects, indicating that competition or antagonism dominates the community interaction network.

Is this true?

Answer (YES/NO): NO